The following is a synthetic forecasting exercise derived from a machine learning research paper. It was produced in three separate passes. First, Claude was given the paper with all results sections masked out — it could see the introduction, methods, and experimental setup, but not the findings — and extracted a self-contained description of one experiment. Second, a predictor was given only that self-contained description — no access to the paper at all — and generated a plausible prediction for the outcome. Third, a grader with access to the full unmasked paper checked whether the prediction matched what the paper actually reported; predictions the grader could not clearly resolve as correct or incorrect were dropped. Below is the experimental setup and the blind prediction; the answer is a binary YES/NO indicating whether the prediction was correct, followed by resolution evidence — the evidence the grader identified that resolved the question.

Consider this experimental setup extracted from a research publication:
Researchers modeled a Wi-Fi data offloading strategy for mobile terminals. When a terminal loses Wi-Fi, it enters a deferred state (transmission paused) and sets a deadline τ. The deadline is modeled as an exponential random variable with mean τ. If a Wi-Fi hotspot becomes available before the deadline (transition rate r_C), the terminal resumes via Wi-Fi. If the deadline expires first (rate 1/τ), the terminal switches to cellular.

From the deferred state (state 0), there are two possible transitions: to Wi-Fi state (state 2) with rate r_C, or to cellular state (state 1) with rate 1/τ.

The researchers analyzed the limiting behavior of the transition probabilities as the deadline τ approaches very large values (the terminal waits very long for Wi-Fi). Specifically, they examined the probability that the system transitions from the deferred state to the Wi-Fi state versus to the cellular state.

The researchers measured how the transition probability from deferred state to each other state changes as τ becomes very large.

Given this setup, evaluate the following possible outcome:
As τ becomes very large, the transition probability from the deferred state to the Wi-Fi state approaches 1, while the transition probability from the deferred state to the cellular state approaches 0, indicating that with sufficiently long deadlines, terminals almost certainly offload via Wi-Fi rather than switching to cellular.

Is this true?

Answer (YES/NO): YES